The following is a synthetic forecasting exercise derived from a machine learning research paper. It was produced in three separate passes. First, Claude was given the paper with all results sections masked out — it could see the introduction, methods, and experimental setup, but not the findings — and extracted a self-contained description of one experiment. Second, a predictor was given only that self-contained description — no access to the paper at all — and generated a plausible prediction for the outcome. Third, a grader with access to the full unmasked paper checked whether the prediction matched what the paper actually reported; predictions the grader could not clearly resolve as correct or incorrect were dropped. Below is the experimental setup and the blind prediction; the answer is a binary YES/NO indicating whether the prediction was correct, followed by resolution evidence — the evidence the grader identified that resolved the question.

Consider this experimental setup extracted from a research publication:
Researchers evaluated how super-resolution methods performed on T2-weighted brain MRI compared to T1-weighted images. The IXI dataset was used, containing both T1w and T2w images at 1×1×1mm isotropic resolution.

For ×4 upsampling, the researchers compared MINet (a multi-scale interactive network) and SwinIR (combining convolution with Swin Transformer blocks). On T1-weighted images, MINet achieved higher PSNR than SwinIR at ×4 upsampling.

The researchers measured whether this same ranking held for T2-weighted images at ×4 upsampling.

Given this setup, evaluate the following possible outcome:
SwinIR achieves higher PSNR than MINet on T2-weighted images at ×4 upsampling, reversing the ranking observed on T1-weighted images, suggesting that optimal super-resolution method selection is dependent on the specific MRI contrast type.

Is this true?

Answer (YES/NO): NO